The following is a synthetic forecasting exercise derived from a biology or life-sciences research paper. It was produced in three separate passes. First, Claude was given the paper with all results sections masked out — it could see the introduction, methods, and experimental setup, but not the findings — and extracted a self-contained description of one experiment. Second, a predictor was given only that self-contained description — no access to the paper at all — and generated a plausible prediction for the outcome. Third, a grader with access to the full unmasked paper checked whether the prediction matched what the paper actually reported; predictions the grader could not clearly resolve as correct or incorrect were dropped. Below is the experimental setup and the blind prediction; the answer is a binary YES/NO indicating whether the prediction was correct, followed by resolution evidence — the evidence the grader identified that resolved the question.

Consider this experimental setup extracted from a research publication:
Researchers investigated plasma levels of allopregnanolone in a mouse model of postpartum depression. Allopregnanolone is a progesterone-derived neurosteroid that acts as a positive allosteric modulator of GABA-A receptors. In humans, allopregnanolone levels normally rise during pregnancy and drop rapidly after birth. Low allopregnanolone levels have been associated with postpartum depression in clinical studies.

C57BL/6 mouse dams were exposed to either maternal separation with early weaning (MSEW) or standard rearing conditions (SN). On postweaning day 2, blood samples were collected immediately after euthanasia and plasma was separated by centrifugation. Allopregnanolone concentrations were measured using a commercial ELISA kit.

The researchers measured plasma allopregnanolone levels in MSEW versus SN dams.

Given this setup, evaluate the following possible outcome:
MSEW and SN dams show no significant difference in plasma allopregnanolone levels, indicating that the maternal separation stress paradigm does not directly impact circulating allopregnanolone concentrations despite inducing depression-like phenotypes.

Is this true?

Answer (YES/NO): NO